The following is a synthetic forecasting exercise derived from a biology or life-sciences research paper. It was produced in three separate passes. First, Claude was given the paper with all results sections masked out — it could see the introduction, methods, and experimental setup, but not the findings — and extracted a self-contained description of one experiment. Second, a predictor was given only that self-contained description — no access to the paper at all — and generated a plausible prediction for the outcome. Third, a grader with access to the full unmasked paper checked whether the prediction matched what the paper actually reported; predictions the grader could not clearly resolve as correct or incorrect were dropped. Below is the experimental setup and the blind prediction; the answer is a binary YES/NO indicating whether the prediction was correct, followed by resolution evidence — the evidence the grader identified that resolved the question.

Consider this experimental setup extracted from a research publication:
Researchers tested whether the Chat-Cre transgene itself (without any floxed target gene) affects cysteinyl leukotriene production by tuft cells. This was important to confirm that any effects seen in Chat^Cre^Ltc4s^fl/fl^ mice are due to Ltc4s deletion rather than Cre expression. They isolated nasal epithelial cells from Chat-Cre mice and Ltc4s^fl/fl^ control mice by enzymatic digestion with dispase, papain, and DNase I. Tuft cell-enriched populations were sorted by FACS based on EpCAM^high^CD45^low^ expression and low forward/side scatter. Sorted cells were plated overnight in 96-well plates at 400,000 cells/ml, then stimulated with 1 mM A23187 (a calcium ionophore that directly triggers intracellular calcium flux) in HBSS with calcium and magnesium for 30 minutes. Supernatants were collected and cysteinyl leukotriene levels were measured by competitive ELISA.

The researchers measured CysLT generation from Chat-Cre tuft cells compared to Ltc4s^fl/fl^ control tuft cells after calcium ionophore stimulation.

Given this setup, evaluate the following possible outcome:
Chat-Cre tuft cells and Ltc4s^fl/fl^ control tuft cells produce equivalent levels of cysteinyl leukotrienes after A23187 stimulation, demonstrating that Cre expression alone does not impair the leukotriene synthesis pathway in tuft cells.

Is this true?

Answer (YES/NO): YES